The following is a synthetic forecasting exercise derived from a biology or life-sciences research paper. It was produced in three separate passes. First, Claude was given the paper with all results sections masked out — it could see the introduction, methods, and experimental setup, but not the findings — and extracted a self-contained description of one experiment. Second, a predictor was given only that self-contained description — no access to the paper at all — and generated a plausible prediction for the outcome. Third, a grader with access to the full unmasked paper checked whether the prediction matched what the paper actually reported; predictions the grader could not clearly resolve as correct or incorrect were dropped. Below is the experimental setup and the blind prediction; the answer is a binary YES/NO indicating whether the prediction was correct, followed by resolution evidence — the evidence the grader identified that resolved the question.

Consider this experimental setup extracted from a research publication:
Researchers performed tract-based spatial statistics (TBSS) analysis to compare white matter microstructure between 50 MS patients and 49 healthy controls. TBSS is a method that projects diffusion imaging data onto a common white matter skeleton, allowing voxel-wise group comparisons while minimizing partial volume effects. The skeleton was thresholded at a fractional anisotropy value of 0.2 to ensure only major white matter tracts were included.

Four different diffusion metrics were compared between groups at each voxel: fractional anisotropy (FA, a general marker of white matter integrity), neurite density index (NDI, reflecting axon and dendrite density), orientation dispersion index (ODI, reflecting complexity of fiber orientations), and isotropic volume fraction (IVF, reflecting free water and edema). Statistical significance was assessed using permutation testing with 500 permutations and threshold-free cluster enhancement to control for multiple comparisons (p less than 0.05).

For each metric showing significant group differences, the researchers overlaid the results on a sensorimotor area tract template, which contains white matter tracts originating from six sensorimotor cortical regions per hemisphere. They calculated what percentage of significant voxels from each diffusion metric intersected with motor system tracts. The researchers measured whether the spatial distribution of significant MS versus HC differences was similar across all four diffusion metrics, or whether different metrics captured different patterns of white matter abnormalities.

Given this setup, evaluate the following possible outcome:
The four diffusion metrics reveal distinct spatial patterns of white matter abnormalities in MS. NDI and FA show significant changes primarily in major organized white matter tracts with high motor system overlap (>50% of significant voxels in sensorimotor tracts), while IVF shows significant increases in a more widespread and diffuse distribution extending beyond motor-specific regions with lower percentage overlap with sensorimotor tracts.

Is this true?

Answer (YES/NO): NO